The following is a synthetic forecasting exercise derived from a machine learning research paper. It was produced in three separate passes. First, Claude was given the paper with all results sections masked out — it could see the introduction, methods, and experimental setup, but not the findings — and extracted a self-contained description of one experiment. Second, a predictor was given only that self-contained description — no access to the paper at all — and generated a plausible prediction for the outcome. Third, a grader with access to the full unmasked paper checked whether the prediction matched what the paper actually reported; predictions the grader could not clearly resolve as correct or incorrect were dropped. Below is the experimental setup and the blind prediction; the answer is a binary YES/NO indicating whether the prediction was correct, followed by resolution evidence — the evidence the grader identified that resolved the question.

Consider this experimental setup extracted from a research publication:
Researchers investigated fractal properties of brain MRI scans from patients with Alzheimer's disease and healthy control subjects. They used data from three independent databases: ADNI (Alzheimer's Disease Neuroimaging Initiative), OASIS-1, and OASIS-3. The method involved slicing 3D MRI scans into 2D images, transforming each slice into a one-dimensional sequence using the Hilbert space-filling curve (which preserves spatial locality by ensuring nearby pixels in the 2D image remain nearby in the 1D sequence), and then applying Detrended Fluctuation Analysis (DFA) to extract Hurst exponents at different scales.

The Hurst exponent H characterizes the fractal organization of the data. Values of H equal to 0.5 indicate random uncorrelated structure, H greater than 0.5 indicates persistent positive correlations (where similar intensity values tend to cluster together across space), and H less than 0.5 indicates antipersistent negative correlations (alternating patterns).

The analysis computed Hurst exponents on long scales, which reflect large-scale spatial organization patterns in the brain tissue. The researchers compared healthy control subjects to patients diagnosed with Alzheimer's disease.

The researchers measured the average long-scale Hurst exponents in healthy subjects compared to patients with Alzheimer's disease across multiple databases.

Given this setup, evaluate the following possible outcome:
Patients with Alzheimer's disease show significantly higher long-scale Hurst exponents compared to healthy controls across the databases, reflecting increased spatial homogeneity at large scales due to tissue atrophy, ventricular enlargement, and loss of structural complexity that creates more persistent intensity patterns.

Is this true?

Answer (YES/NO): NO